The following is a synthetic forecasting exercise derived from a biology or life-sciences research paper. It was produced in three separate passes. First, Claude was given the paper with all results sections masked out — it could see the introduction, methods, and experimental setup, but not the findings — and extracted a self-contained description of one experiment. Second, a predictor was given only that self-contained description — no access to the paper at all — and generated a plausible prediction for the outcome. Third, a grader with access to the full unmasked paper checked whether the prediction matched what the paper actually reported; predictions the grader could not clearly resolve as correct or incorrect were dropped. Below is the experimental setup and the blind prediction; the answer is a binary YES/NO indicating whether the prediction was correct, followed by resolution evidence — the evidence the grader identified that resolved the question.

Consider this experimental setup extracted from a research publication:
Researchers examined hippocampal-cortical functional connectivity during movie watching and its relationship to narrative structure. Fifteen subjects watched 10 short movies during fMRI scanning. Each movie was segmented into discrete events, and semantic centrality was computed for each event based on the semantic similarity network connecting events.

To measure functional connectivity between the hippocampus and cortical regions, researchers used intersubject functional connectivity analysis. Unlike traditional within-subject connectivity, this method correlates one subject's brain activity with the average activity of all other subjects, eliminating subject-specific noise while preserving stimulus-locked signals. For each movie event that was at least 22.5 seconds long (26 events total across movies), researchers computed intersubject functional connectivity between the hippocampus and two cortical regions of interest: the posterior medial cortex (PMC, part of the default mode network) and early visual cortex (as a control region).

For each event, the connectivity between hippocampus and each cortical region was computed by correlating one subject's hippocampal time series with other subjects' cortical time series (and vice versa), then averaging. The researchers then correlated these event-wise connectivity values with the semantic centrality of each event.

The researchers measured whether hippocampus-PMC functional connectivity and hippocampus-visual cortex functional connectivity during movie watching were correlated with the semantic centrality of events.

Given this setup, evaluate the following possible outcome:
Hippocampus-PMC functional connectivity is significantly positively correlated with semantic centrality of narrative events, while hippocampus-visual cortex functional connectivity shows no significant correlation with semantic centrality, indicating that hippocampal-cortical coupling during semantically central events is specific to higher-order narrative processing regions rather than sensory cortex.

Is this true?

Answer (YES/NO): YES